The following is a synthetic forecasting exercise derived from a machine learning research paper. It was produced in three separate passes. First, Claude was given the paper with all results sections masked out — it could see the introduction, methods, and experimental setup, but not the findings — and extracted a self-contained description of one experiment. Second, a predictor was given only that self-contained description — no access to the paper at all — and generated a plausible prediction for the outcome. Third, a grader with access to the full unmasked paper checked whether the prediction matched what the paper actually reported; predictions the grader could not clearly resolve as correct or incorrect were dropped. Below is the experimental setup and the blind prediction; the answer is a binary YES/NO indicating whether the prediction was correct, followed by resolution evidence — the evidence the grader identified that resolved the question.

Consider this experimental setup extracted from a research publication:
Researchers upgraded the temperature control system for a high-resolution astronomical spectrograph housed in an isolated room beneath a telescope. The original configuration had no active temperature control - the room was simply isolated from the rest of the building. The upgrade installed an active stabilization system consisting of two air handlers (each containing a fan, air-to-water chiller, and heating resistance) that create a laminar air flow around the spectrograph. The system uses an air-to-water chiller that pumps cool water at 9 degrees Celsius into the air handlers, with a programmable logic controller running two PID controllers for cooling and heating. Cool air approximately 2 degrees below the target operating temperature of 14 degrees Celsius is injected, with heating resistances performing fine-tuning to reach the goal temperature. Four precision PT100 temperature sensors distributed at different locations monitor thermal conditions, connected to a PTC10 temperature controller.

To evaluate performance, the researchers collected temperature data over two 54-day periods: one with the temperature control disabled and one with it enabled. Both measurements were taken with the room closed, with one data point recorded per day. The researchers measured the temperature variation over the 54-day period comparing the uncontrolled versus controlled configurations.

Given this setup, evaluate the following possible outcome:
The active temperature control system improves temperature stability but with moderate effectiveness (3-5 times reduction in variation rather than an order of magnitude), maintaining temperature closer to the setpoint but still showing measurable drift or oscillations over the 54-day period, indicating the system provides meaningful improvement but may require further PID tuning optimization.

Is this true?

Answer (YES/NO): NO